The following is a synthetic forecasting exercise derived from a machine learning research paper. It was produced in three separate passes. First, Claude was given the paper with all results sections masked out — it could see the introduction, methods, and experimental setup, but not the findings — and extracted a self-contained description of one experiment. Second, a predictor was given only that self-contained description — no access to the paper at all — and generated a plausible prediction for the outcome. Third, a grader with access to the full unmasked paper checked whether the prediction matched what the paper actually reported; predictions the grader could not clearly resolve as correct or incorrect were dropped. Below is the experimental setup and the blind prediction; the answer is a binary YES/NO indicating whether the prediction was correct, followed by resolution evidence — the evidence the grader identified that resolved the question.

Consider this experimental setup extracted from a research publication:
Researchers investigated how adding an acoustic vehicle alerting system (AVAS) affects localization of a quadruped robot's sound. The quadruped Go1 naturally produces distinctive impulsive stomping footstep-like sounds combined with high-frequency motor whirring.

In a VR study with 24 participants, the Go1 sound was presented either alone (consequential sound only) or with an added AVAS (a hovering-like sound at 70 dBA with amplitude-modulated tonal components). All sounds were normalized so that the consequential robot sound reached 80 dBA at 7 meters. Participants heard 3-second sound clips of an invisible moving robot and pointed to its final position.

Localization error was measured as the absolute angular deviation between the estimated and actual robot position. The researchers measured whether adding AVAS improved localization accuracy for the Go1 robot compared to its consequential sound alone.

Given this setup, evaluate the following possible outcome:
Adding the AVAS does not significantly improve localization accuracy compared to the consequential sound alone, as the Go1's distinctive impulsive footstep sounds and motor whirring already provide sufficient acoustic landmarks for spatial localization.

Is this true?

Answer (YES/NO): YES